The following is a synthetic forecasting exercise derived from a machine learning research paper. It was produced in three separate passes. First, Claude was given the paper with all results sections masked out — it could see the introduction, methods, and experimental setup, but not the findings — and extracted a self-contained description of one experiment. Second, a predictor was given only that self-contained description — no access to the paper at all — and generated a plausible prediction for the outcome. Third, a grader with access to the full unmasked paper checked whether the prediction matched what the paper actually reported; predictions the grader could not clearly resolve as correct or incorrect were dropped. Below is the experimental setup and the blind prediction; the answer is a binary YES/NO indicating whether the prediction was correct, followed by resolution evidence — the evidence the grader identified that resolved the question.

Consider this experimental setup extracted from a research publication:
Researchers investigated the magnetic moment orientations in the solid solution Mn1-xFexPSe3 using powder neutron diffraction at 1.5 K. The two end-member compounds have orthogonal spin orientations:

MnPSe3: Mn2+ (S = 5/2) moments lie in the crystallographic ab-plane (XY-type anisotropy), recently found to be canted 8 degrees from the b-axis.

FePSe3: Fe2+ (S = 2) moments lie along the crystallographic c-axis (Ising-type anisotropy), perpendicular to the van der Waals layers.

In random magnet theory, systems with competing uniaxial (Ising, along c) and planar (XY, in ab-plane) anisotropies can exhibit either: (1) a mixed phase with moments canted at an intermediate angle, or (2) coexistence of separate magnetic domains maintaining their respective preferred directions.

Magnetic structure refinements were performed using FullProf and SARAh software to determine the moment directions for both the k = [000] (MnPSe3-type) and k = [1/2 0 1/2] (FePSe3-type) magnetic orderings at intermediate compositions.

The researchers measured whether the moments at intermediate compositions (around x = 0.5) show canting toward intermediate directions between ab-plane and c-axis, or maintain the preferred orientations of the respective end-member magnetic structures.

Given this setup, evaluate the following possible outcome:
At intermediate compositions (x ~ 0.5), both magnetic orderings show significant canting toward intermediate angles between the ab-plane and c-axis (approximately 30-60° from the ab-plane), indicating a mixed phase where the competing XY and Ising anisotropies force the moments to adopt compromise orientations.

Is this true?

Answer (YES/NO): NO